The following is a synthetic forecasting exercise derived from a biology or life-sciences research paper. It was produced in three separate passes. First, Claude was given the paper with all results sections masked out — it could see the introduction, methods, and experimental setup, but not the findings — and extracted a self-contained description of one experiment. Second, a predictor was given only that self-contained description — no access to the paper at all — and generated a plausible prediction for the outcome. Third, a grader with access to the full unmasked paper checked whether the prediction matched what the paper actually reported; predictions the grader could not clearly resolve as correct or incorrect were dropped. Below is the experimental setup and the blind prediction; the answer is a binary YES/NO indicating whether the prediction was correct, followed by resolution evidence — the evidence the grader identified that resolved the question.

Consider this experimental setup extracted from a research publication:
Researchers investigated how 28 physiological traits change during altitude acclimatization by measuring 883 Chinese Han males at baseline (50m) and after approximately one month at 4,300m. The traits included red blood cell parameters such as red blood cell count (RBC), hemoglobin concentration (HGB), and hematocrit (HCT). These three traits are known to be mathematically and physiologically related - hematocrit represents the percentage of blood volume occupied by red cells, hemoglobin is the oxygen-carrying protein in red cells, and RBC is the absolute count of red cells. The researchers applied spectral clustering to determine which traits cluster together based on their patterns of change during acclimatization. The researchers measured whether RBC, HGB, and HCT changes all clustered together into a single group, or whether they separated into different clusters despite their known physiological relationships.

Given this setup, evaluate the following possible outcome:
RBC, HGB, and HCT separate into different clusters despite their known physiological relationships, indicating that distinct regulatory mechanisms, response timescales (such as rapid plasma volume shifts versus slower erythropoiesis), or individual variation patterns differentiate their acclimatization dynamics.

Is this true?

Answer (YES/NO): NO